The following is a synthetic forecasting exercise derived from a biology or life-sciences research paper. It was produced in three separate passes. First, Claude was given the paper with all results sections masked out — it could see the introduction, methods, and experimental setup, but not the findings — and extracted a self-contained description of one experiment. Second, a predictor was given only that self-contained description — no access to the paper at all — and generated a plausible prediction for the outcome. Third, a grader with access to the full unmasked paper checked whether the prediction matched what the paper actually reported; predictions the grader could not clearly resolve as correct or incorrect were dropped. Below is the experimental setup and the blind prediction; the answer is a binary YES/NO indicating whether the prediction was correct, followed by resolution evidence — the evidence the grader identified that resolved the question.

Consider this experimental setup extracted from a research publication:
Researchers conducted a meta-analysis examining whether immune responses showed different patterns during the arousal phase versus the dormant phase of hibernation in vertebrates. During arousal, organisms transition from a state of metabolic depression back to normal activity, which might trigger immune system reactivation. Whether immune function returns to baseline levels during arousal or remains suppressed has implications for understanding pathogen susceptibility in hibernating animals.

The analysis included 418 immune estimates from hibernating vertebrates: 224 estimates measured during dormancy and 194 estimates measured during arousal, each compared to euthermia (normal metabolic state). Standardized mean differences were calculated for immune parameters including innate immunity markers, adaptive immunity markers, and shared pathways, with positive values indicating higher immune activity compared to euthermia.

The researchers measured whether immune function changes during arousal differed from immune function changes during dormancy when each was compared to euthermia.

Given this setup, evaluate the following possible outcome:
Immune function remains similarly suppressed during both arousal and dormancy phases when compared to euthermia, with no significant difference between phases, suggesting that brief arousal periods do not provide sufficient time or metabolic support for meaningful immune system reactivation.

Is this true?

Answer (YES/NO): NO